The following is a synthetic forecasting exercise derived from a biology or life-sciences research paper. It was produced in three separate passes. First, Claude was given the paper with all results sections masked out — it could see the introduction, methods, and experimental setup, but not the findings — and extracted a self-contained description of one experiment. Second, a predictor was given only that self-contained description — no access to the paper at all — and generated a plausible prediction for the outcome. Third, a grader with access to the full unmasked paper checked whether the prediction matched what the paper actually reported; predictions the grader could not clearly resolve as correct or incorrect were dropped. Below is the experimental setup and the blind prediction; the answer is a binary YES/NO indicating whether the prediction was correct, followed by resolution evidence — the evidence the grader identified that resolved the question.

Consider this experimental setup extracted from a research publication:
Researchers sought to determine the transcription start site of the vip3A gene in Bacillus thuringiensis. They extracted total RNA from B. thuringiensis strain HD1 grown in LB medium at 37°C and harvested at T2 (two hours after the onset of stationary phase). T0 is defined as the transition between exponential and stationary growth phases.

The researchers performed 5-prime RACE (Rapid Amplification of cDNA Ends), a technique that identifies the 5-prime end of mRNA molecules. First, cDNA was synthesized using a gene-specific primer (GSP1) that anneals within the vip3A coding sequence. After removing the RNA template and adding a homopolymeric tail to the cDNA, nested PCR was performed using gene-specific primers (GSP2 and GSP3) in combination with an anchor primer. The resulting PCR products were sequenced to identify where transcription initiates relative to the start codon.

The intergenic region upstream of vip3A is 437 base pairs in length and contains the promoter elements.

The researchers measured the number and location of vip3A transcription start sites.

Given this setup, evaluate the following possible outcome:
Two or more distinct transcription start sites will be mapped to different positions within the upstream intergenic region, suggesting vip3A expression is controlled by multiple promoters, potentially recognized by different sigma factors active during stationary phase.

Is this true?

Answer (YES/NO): NO